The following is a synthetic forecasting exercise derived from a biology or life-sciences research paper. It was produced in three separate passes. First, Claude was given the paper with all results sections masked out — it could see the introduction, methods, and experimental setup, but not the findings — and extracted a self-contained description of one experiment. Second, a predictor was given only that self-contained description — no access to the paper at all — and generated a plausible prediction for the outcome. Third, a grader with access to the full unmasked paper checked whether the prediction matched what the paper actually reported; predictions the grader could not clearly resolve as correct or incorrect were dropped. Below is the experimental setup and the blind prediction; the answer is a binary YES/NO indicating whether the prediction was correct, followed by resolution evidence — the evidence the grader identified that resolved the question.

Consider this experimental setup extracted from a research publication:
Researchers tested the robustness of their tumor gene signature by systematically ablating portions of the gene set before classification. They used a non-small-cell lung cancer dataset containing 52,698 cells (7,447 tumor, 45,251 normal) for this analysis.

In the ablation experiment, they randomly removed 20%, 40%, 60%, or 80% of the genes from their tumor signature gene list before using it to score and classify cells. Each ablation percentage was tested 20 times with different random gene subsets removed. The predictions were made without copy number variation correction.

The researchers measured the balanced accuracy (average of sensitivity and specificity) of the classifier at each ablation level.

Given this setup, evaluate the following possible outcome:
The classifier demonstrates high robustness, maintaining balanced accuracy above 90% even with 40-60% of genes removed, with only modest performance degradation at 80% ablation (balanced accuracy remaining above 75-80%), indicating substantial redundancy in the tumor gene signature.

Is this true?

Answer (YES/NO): NO